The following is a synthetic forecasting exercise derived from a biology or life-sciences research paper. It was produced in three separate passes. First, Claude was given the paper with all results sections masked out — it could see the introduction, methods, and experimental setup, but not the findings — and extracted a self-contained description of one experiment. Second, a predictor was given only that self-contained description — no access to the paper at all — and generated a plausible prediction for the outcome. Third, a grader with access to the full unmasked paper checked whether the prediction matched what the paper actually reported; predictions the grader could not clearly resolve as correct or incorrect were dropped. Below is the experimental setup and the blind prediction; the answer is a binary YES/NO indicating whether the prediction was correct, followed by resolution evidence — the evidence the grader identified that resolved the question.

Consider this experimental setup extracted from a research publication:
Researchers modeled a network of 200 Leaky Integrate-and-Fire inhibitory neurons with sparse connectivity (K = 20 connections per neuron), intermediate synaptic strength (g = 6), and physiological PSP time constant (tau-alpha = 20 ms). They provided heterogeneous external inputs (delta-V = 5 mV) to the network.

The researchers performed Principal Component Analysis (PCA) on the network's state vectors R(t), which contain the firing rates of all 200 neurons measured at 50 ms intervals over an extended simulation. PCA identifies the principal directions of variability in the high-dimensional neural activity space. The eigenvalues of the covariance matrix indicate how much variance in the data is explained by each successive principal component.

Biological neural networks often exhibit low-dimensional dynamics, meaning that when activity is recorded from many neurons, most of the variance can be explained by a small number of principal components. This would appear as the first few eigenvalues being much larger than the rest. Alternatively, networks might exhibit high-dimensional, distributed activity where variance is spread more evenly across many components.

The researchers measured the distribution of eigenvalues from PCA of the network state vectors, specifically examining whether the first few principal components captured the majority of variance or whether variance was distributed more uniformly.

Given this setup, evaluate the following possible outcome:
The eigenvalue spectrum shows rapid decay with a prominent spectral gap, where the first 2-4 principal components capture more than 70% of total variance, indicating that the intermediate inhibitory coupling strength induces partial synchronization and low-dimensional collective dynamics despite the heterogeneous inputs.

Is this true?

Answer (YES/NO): NO